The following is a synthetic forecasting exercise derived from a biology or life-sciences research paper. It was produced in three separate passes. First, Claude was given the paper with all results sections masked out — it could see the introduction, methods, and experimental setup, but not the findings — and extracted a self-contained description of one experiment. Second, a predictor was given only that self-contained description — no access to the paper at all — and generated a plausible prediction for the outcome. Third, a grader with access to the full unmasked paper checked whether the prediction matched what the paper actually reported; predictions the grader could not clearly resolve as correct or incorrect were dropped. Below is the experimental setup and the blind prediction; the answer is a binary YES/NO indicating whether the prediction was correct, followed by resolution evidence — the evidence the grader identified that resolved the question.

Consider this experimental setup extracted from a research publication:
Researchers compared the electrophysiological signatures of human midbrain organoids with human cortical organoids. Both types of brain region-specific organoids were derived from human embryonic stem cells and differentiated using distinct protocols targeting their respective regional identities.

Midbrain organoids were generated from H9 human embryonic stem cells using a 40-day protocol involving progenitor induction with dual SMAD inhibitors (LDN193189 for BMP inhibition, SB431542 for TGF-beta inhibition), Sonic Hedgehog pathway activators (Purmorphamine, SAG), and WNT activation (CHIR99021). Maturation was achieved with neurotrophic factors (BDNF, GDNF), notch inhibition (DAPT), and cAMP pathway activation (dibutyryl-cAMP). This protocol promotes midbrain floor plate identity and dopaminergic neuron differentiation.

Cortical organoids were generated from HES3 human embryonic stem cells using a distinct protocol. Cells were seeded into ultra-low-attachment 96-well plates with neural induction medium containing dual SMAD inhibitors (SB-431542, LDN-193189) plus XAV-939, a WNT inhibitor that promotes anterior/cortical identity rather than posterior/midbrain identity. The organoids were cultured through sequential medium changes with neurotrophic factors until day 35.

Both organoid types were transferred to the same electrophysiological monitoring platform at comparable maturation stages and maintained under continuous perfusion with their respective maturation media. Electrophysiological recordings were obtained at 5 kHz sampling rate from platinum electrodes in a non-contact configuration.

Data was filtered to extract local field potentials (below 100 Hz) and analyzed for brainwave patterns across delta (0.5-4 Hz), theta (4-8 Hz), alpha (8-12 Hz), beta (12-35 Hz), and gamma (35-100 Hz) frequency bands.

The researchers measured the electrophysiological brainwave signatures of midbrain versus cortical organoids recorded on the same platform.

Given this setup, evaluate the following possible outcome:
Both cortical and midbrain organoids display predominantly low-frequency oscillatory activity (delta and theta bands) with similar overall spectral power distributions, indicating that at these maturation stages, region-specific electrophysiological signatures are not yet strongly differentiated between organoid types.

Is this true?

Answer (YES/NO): NO